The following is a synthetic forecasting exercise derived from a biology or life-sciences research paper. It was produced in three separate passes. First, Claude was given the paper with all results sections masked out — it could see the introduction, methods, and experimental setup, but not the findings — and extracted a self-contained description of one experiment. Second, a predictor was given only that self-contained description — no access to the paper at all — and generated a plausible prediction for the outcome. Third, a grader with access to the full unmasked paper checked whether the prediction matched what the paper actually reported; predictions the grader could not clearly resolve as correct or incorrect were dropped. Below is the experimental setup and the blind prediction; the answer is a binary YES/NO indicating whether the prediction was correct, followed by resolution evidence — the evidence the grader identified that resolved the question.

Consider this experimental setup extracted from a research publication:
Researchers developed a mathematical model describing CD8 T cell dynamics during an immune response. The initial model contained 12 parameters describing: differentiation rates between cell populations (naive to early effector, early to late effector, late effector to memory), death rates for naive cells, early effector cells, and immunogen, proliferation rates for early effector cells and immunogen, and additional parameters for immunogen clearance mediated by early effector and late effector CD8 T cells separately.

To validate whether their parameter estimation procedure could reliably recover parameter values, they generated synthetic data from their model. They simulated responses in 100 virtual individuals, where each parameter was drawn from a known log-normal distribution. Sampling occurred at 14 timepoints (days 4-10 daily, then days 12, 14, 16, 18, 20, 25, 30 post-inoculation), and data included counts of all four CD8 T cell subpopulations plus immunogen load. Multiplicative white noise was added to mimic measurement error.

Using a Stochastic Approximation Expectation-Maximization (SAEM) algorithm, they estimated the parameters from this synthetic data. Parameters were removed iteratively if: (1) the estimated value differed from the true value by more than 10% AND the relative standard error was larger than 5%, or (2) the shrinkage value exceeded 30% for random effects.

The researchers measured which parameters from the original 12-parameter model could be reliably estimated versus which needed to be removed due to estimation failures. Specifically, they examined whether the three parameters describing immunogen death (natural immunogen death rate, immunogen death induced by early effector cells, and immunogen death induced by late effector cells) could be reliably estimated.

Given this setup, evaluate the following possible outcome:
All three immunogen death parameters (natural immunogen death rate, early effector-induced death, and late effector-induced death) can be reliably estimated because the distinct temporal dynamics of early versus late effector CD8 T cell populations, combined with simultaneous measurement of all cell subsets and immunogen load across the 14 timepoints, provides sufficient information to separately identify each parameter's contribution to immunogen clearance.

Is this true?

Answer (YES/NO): NO